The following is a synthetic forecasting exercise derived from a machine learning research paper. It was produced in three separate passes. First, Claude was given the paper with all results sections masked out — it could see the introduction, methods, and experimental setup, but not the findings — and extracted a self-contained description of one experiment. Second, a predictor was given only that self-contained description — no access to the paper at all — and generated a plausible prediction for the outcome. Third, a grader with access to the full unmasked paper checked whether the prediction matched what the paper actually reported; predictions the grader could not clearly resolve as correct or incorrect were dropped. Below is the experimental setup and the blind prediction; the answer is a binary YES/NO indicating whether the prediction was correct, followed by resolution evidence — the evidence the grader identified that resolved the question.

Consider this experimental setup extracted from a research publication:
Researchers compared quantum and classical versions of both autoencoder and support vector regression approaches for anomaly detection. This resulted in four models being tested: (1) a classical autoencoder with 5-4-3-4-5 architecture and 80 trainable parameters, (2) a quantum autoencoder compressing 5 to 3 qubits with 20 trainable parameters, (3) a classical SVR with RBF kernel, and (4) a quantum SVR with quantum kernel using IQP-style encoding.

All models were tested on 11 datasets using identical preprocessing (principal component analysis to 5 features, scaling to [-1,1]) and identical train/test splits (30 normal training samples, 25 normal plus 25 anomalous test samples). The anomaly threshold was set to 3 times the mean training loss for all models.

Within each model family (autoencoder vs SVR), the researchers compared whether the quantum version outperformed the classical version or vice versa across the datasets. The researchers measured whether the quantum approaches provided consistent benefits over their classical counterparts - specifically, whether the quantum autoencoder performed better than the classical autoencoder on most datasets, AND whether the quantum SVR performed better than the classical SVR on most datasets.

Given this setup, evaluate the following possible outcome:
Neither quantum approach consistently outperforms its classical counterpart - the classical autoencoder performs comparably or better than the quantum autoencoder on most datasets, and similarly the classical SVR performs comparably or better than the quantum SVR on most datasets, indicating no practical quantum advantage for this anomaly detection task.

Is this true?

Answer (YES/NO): NO